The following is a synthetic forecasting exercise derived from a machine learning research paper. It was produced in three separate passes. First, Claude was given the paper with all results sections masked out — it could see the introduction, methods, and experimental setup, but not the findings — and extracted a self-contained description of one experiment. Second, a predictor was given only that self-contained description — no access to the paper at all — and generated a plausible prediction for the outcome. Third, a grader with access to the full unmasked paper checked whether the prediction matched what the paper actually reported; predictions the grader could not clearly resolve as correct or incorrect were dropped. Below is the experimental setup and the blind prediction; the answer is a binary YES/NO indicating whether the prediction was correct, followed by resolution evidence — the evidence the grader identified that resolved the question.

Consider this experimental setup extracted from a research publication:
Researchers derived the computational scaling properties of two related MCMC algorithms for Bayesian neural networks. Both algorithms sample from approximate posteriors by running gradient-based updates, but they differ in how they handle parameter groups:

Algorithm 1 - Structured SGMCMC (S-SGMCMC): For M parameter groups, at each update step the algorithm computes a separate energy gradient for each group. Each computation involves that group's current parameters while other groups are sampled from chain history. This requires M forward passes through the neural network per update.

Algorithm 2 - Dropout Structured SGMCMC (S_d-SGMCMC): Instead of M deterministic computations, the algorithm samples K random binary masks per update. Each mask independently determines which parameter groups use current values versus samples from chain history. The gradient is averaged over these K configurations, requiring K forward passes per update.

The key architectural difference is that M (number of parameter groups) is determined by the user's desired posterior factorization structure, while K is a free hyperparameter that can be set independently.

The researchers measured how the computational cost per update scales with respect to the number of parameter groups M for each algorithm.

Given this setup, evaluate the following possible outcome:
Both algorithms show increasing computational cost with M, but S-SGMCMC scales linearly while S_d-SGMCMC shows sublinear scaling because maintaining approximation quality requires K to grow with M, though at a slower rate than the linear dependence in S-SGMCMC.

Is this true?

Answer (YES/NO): NO